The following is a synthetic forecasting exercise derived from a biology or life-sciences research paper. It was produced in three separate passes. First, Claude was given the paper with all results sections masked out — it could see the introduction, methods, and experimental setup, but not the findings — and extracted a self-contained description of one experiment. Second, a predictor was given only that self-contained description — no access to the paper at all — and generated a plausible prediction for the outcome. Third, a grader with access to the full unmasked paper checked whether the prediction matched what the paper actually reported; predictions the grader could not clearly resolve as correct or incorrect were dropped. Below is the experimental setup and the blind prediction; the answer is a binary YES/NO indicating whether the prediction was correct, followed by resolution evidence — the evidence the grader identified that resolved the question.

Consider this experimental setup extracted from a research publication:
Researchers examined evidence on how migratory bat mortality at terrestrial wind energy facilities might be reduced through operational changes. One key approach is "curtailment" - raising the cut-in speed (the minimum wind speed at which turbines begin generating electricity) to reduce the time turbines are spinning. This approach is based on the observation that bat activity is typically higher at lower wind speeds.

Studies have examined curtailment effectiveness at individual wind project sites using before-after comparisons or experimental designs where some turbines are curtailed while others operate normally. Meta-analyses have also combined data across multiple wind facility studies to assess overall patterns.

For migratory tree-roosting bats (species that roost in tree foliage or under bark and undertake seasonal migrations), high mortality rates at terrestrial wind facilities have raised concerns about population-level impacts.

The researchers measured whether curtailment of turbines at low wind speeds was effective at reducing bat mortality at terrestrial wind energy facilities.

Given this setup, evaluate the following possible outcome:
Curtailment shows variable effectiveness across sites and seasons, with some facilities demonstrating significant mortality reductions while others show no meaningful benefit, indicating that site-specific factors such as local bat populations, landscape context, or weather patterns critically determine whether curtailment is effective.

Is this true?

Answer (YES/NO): NO